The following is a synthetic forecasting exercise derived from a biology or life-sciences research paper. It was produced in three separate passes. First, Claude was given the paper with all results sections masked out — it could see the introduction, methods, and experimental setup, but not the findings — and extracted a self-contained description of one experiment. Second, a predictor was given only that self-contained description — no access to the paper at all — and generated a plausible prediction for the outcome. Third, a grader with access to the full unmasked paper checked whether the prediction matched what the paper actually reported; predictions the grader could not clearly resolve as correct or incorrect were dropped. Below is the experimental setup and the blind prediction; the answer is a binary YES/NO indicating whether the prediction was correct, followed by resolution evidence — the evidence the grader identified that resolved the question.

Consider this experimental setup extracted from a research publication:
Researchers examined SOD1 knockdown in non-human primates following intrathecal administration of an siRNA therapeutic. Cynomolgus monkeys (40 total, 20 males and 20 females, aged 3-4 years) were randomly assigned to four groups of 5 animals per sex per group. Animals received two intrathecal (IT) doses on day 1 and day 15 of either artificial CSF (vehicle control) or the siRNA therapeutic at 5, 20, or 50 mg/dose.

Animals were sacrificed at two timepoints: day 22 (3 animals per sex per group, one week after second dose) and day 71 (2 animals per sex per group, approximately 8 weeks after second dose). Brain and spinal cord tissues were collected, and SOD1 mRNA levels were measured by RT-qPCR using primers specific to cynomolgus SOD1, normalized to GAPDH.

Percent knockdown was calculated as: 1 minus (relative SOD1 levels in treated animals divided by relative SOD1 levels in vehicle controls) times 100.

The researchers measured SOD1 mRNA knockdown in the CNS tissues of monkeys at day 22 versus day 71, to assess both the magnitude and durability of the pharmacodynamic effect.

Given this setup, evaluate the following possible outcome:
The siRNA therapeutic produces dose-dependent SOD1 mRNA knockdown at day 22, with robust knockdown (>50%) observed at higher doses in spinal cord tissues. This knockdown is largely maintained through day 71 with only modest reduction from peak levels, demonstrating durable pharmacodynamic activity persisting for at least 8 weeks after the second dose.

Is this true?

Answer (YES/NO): YES